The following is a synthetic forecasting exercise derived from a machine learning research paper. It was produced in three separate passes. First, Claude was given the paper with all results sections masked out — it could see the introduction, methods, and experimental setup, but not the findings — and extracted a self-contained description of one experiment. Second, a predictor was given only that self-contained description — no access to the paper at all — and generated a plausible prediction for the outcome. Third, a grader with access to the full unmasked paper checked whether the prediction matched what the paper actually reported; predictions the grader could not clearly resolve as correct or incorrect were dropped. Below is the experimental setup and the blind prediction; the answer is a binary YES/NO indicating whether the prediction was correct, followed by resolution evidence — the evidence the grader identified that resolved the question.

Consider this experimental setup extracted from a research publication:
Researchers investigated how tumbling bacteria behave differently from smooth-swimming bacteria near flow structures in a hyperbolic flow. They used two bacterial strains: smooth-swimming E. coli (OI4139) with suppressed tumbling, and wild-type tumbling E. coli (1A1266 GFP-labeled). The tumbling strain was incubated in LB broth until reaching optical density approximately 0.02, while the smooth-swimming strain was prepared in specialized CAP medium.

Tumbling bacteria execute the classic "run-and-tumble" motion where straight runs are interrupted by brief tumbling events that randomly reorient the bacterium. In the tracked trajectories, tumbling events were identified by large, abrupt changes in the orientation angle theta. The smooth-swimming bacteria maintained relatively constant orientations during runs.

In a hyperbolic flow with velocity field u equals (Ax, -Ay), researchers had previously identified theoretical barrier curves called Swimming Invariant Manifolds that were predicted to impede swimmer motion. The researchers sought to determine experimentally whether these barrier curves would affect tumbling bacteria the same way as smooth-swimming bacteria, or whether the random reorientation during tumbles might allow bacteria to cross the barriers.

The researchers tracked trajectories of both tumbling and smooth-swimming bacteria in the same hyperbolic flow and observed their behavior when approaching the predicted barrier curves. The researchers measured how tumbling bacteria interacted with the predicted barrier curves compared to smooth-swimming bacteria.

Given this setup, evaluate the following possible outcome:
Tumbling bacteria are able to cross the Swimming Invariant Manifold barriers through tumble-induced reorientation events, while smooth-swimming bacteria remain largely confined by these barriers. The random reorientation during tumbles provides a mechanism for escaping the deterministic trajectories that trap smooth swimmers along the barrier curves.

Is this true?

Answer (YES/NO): NO